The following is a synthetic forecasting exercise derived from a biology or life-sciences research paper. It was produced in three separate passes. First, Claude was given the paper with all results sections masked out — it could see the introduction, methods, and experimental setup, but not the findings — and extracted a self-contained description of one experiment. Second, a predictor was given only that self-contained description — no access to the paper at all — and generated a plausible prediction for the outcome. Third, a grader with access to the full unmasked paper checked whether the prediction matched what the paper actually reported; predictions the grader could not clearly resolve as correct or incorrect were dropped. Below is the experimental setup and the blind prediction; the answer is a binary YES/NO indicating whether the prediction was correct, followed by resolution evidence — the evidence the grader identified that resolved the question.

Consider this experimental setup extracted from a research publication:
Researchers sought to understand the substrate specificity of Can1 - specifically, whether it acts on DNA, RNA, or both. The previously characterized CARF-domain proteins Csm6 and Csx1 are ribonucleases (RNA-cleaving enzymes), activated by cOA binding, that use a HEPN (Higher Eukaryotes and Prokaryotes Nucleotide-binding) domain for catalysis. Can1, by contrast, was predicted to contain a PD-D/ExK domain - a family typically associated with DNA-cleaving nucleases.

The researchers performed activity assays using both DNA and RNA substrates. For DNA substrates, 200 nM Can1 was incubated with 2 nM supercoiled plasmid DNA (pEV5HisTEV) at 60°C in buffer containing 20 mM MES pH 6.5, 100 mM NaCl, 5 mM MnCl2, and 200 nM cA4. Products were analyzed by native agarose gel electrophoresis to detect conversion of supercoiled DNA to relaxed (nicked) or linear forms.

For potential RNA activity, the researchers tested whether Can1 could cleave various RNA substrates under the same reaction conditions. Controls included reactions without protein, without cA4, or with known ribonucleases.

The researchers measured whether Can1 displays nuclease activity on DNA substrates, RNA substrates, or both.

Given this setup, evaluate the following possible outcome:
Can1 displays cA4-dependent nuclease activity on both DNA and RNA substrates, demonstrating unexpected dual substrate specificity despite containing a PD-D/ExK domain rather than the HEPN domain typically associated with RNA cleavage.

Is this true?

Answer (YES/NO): NO